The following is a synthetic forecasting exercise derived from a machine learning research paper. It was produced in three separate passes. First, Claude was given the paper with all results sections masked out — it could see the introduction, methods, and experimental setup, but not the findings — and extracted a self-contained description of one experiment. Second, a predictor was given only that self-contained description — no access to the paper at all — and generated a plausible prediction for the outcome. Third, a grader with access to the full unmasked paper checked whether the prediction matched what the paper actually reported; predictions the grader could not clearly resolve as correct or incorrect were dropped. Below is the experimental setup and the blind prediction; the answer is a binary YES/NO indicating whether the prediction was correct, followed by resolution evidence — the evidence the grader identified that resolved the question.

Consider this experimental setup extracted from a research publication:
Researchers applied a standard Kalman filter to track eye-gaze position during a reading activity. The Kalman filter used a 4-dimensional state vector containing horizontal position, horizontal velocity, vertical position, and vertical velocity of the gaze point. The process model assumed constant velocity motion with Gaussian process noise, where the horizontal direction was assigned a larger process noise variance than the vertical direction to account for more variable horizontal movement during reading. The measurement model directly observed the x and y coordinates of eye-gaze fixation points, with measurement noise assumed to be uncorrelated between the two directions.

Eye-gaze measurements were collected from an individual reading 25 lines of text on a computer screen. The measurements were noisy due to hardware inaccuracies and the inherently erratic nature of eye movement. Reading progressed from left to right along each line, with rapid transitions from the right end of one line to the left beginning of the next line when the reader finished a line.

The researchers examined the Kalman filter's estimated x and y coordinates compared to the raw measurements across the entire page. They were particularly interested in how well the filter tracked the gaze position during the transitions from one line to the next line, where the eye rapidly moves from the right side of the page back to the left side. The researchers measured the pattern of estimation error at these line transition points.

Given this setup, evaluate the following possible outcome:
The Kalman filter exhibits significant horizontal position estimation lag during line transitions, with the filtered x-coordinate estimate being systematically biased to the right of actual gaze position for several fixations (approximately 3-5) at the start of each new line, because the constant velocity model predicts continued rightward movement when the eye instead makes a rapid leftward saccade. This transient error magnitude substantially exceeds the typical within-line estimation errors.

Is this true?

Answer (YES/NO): NO